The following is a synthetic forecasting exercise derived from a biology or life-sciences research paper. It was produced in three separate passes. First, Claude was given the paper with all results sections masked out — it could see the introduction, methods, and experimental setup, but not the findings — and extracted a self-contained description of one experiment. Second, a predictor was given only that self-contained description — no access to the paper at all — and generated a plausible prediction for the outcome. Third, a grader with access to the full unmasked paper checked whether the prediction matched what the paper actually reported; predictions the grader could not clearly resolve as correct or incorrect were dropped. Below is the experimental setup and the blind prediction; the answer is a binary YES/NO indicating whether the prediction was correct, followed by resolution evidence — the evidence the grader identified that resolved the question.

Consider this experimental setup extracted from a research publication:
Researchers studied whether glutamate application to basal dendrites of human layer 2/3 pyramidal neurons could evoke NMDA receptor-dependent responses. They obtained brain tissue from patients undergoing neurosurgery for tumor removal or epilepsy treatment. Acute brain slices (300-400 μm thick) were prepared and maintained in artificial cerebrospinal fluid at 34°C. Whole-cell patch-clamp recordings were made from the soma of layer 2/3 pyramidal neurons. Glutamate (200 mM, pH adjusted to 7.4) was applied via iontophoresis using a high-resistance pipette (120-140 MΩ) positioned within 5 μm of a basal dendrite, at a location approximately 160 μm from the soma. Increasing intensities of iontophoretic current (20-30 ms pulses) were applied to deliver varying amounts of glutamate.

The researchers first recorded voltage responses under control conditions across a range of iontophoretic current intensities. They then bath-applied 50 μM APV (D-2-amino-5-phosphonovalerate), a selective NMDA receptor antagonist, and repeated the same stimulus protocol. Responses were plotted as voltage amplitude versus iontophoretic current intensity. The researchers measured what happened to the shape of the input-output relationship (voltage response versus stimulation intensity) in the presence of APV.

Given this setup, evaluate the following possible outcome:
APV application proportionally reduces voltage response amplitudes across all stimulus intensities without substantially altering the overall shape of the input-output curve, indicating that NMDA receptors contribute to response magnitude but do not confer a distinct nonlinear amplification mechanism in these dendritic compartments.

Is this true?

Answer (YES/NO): NO